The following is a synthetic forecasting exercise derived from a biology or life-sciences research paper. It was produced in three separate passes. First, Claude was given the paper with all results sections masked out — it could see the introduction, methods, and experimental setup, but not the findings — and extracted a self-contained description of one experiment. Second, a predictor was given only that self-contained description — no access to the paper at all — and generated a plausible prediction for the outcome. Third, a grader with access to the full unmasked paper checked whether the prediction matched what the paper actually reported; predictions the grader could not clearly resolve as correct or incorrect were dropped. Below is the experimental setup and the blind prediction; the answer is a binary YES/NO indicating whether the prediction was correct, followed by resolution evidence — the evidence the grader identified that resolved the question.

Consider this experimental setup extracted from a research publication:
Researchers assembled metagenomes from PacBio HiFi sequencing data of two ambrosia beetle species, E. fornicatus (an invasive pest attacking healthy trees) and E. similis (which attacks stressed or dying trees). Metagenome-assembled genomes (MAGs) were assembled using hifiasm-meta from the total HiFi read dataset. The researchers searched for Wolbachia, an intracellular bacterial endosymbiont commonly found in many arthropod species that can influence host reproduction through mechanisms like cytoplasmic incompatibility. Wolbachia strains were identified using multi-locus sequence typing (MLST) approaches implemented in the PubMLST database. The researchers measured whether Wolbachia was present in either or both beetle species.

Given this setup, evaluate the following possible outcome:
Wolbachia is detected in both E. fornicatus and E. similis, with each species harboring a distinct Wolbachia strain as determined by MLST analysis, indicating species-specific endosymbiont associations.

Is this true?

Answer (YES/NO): NO